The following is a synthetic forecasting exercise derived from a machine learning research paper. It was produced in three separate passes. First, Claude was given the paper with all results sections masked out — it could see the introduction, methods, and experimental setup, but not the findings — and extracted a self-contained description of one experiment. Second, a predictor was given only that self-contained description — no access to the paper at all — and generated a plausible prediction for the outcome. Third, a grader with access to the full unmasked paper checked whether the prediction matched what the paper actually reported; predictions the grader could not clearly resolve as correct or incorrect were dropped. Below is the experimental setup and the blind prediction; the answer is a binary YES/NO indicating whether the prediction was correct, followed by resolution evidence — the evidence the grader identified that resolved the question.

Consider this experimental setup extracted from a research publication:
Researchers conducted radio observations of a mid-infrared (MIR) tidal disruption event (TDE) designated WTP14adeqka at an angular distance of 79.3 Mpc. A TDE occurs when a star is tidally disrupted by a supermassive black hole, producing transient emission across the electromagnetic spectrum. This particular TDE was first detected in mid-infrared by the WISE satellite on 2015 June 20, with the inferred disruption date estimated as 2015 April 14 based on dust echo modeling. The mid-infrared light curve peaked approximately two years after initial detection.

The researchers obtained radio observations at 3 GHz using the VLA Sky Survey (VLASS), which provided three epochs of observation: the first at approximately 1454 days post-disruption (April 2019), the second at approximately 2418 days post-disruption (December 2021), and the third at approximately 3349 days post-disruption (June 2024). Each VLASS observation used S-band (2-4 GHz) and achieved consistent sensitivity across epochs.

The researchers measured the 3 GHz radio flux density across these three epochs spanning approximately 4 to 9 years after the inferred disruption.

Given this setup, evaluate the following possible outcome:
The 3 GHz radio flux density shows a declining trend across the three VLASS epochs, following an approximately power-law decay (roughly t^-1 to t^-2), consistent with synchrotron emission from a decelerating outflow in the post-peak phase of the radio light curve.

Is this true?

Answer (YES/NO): NO